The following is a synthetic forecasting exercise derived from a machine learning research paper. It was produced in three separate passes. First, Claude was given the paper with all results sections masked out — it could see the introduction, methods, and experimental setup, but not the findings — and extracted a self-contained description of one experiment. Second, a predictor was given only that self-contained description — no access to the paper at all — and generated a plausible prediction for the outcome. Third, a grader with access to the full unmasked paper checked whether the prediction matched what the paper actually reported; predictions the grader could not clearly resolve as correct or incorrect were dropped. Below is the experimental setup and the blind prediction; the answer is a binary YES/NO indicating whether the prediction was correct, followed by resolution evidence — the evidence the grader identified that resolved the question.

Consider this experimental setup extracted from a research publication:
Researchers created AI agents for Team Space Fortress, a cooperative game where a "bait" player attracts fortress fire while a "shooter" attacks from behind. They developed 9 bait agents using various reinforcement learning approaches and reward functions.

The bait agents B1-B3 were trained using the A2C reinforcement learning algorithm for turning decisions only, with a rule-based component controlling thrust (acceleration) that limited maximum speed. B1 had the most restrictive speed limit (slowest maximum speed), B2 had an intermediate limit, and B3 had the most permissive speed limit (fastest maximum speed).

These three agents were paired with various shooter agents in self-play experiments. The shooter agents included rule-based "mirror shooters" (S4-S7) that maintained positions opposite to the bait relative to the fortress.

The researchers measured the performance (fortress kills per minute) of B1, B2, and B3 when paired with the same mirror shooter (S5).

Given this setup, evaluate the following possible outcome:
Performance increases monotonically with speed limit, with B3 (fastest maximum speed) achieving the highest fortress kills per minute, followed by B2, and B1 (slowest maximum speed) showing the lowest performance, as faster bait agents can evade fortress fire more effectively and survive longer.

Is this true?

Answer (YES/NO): YES